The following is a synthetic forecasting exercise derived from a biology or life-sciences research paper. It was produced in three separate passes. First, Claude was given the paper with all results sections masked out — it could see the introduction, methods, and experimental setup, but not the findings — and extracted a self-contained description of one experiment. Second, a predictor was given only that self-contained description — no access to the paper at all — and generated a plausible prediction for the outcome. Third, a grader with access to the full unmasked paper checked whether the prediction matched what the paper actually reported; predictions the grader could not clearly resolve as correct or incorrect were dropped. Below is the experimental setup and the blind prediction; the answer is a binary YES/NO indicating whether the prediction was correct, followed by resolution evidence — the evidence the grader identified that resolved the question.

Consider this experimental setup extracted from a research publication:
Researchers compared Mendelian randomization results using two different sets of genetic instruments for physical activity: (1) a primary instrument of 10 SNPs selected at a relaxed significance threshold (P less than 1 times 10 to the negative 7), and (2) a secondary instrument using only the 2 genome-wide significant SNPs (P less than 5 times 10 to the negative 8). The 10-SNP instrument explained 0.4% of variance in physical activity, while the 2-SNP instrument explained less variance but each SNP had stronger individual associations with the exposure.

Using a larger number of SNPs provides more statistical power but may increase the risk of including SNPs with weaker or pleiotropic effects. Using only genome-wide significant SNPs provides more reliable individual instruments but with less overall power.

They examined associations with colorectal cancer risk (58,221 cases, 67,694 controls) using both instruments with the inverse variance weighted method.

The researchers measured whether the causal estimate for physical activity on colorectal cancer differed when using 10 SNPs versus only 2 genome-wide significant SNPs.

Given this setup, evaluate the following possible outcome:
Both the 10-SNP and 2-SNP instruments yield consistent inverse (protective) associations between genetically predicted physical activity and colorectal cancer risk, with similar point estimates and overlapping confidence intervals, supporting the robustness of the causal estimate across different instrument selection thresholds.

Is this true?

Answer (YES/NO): YES